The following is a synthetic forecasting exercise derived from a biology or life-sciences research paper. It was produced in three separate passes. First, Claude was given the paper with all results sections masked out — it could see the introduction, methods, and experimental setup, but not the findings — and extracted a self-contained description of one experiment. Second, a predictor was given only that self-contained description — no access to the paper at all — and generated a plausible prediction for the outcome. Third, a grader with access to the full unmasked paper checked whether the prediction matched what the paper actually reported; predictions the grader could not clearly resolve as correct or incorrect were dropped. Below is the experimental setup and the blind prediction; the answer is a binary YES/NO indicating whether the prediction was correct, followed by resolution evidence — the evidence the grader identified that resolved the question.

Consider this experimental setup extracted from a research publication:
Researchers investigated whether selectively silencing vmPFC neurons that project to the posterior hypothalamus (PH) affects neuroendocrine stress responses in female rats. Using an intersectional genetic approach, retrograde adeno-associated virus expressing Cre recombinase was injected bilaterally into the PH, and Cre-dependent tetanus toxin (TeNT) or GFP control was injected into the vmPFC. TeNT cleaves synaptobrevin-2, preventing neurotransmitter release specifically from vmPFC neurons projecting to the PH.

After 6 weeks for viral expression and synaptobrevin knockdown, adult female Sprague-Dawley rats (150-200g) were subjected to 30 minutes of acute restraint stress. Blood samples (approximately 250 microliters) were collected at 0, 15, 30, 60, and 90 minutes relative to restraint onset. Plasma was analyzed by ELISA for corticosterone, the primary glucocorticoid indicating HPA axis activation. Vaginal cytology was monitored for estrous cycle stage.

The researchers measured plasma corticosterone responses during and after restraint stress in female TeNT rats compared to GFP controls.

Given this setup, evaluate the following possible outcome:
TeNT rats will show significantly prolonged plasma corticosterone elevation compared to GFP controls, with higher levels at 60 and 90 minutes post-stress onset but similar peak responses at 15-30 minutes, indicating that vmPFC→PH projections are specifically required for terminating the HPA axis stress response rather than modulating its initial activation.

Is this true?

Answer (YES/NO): NO